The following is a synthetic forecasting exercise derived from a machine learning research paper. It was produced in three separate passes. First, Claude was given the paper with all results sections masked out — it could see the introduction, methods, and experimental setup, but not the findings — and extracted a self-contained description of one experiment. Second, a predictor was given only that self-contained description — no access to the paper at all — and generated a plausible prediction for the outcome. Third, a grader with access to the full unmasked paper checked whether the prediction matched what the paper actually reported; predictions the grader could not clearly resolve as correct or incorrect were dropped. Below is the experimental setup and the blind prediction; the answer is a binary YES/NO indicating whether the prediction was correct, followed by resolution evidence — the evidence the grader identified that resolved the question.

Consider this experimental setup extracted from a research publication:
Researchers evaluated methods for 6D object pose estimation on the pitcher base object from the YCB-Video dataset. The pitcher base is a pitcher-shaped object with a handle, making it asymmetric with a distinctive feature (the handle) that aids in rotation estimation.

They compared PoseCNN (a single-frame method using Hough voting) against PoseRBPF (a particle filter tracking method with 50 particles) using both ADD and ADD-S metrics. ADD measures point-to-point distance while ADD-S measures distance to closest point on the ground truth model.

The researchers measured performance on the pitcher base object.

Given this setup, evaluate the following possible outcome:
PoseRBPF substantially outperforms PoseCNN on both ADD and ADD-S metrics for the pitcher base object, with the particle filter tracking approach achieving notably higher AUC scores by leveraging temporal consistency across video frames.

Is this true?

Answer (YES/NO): NO